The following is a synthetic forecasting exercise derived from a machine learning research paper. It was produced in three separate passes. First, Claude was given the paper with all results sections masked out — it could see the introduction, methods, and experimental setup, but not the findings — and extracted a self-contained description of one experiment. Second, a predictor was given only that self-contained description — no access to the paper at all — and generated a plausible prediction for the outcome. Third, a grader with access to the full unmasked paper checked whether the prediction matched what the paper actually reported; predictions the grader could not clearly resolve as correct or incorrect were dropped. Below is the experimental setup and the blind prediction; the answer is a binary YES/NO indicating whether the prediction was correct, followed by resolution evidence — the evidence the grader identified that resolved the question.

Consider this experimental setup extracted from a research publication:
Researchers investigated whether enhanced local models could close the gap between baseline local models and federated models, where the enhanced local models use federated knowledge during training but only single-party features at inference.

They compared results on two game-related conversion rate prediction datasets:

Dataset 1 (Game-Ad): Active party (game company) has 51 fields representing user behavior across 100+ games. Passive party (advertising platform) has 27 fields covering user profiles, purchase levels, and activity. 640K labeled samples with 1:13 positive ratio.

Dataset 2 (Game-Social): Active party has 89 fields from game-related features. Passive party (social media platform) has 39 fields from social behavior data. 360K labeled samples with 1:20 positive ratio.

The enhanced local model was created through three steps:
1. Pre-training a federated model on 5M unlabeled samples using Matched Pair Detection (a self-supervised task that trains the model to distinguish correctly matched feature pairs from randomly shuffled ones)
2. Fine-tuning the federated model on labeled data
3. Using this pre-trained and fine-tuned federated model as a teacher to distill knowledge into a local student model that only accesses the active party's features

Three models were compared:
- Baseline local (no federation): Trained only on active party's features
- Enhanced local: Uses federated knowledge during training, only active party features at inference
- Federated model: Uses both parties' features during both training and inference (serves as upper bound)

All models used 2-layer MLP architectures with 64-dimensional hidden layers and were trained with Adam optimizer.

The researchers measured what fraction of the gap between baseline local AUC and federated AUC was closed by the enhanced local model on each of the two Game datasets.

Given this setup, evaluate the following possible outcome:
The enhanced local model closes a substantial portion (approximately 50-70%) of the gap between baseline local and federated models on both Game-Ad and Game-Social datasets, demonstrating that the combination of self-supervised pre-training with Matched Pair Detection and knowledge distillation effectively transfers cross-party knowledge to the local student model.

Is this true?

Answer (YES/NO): NO